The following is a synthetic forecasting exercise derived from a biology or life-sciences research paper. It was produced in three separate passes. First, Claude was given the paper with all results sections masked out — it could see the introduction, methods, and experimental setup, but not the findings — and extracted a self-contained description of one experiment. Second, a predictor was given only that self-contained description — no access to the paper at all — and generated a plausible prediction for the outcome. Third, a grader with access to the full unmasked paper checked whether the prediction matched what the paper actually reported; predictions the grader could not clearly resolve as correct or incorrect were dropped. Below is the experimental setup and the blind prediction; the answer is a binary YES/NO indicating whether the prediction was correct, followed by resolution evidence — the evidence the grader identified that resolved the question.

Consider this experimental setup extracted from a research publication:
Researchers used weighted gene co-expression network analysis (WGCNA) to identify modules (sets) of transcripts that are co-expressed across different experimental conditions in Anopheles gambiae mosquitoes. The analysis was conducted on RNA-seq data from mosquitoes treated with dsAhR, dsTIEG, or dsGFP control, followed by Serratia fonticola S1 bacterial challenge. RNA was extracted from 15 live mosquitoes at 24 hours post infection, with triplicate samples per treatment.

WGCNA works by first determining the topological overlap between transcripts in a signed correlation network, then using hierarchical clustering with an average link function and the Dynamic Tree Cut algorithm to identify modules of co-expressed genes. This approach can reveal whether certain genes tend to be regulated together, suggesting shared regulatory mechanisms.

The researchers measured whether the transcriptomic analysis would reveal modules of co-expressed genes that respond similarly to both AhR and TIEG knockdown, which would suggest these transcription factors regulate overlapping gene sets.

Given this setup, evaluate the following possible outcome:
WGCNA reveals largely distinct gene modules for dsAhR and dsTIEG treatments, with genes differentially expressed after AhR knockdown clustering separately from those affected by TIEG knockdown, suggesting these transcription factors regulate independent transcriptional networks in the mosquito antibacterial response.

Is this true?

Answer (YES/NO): NO